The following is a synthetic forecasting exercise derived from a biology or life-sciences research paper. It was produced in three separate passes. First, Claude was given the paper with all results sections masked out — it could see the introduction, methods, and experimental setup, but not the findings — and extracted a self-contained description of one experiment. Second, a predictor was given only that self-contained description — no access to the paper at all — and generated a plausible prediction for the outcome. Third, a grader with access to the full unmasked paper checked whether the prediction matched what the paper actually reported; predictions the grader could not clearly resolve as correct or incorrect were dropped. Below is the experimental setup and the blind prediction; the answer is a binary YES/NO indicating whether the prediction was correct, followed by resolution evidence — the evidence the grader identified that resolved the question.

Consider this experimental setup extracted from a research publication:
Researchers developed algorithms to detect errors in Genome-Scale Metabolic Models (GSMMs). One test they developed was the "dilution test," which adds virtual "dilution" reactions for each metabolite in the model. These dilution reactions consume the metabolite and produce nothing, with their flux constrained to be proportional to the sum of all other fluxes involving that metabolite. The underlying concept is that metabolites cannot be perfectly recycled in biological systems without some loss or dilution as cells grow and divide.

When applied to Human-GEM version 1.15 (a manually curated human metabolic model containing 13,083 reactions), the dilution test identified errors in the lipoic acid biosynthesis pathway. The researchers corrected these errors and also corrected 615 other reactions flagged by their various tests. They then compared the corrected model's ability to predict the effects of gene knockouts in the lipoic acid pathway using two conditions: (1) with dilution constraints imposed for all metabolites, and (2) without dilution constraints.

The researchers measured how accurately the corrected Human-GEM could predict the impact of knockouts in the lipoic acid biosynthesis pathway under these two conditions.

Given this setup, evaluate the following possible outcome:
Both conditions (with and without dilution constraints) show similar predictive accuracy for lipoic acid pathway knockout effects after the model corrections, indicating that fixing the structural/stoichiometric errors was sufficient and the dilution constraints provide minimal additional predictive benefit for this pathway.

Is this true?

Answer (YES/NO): NO